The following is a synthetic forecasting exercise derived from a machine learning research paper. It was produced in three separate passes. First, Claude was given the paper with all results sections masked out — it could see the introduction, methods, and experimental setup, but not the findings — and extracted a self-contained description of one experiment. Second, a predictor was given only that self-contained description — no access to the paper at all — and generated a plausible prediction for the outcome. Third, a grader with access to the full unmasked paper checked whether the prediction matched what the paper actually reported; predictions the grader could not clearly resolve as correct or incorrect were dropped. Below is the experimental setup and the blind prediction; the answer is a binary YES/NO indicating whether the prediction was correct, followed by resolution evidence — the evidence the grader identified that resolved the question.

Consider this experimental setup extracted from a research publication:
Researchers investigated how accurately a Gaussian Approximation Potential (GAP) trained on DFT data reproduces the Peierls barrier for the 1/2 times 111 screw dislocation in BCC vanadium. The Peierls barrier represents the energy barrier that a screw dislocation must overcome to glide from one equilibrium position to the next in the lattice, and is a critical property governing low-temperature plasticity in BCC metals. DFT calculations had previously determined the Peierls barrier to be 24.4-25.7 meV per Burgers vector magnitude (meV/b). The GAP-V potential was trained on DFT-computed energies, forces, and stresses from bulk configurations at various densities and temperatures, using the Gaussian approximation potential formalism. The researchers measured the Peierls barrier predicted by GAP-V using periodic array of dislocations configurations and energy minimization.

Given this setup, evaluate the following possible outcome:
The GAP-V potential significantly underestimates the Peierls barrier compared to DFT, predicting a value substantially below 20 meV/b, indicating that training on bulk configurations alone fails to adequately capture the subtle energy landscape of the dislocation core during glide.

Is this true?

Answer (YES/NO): NO